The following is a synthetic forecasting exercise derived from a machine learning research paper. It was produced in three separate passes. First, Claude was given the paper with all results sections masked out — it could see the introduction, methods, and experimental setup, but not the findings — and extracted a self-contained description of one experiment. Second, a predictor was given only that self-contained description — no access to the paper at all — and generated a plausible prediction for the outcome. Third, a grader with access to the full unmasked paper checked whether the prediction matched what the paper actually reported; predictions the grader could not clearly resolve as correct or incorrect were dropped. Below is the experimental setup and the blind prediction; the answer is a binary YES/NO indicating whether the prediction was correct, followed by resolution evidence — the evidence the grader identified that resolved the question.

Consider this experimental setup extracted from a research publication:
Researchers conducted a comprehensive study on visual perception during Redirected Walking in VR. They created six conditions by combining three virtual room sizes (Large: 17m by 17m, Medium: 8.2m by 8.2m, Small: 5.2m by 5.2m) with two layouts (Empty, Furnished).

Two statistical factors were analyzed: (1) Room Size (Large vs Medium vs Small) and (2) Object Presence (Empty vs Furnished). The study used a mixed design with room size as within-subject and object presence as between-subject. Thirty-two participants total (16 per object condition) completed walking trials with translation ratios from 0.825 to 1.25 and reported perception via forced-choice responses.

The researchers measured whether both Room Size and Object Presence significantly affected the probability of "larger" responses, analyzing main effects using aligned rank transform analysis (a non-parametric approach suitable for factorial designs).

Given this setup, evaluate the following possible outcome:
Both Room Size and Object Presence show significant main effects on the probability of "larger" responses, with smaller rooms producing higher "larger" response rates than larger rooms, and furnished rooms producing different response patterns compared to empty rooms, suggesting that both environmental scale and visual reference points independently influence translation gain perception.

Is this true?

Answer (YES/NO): YES